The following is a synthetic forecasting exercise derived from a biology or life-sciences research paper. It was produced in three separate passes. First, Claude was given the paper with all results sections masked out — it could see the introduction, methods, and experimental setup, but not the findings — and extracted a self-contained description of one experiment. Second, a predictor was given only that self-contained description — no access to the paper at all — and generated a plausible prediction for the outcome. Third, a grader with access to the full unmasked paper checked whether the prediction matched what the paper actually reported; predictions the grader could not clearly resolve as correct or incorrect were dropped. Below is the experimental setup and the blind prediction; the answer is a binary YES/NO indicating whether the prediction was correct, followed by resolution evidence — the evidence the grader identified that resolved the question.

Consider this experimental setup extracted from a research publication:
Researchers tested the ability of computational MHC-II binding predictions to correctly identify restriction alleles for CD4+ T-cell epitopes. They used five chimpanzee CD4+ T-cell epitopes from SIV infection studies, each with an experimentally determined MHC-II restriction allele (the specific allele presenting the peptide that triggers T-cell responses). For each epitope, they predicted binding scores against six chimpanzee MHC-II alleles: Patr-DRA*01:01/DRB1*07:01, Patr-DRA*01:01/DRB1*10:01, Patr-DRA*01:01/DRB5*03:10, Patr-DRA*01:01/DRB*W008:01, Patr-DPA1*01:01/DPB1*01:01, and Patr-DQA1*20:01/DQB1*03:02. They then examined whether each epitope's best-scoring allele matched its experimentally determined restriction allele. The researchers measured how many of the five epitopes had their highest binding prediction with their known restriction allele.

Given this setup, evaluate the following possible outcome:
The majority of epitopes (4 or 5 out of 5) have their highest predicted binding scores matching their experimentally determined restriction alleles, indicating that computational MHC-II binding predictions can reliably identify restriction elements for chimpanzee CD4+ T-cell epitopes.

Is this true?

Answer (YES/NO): YES